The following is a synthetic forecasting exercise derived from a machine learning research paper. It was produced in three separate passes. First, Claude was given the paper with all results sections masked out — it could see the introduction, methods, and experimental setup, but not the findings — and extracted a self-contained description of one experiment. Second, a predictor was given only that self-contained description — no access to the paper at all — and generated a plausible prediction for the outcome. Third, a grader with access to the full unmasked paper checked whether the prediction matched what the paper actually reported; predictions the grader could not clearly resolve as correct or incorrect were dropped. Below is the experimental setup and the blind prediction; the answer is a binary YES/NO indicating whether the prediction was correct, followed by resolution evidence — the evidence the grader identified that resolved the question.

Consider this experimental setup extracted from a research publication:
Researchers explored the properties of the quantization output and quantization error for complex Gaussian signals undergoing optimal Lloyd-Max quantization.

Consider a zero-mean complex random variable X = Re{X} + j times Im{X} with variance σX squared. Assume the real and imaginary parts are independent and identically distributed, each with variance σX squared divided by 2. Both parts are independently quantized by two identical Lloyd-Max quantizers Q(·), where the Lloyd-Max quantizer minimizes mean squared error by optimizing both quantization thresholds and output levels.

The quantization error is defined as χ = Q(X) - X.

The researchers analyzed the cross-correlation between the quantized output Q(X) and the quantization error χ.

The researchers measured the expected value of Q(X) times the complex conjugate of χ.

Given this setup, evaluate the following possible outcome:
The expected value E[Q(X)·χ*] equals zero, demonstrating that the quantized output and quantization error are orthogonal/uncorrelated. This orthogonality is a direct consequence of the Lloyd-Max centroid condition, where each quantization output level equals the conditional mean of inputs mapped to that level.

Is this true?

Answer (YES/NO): YES